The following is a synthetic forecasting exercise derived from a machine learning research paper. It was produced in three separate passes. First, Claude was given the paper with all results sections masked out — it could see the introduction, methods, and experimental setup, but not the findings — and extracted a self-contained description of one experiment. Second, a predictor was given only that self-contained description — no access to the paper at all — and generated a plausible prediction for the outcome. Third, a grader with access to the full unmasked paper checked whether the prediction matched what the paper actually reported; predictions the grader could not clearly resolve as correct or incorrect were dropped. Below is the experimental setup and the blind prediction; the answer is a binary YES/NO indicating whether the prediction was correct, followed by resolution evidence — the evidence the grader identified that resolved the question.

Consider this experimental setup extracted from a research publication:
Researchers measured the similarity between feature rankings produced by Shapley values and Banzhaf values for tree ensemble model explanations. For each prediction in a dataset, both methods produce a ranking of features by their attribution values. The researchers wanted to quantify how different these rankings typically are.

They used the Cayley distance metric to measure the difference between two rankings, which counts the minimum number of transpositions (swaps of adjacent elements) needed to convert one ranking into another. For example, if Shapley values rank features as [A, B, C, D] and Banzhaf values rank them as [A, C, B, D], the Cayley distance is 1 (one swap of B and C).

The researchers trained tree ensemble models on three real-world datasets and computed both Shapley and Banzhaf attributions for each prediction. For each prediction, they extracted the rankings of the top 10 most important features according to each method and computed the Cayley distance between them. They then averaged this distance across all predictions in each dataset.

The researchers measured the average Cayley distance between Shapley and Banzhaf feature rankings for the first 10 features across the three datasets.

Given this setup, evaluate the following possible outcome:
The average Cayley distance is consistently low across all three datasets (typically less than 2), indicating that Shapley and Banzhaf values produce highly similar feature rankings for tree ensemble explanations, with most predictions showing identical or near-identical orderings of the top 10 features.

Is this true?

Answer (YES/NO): YES